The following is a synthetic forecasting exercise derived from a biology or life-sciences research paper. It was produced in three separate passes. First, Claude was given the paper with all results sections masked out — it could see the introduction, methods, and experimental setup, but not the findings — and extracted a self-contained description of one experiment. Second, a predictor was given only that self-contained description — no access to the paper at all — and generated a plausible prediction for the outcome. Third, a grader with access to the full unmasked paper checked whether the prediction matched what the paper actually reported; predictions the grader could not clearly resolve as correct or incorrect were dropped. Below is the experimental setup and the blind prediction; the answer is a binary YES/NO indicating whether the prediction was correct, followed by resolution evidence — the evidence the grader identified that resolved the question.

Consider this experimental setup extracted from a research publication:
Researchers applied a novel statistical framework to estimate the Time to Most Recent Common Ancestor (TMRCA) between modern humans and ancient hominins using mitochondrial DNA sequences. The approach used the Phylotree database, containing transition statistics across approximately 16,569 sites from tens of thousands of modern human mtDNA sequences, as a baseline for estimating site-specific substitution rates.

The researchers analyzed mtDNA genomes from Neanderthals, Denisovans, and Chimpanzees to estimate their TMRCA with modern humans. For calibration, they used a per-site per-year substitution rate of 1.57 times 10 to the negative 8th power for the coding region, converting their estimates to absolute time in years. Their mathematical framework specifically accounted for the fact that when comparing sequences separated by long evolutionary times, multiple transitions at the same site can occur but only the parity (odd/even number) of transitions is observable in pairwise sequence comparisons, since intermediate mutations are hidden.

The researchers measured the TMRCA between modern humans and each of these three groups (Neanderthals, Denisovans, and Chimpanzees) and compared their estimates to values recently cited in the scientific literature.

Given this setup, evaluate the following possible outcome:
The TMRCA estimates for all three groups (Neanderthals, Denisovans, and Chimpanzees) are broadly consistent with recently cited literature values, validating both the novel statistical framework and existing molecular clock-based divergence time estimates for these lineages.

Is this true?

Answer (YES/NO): NO